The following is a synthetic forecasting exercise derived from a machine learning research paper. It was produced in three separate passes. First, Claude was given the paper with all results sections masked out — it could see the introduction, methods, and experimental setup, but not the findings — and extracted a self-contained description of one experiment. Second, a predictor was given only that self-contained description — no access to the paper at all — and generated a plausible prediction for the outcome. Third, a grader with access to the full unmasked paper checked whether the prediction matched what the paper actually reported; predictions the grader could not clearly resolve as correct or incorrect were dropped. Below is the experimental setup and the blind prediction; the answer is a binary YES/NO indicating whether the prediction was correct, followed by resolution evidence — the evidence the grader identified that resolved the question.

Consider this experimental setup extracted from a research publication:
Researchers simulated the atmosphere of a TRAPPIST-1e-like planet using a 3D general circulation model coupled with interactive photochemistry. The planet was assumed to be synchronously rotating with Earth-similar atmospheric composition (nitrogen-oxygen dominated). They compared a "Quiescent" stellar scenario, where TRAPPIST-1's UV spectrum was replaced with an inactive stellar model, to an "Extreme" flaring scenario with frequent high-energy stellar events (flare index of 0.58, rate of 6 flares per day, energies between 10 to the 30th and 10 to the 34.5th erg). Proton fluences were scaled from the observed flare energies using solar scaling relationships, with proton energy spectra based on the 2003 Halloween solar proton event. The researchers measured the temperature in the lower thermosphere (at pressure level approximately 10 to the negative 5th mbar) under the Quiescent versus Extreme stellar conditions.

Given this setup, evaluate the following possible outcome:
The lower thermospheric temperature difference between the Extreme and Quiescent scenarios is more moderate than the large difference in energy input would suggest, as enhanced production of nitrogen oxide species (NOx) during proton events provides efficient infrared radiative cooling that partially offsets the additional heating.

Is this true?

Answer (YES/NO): NO